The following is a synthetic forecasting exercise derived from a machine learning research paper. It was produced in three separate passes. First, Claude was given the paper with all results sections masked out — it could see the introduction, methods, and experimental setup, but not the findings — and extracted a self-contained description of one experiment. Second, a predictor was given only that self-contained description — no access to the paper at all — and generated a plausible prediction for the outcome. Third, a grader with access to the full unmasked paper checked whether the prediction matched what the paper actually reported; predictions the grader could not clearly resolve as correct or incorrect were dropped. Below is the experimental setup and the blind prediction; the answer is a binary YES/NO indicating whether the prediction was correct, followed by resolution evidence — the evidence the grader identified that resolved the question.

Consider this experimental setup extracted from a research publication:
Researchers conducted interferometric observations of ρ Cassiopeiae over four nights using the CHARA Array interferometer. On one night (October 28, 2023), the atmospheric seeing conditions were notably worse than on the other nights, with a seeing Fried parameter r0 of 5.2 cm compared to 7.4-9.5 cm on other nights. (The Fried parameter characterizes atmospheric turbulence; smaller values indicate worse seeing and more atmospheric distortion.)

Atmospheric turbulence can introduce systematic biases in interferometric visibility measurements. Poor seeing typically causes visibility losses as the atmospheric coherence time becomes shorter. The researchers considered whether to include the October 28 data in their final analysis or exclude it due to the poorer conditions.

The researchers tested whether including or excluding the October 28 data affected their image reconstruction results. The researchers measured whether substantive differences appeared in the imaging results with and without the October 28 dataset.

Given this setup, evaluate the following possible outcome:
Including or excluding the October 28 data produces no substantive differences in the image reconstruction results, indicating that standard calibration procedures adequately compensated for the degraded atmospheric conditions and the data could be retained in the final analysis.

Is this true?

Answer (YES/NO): NO